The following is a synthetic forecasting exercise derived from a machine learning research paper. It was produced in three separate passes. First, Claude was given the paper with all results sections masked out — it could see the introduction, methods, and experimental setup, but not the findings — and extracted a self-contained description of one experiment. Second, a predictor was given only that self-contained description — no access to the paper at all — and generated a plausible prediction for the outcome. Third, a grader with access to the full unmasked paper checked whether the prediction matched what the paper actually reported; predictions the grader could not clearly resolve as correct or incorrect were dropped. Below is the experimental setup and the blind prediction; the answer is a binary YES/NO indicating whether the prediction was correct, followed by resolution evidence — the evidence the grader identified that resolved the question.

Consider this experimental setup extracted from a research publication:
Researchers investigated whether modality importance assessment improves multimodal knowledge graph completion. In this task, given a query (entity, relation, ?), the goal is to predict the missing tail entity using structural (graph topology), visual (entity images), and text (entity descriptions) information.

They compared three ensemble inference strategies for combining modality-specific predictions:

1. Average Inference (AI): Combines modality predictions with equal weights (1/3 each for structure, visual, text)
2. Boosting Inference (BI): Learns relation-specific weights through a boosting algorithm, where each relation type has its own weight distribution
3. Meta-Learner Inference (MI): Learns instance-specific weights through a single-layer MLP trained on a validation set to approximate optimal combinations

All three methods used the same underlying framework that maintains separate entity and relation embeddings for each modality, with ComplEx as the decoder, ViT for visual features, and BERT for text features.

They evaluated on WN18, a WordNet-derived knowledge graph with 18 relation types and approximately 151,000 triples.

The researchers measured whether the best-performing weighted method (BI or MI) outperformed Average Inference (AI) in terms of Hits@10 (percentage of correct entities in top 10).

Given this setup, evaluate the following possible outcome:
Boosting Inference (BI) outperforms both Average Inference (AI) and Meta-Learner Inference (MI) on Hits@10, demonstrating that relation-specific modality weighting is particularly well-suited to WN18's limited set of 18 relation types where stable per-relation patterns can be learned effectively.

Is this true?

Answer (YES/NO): NO